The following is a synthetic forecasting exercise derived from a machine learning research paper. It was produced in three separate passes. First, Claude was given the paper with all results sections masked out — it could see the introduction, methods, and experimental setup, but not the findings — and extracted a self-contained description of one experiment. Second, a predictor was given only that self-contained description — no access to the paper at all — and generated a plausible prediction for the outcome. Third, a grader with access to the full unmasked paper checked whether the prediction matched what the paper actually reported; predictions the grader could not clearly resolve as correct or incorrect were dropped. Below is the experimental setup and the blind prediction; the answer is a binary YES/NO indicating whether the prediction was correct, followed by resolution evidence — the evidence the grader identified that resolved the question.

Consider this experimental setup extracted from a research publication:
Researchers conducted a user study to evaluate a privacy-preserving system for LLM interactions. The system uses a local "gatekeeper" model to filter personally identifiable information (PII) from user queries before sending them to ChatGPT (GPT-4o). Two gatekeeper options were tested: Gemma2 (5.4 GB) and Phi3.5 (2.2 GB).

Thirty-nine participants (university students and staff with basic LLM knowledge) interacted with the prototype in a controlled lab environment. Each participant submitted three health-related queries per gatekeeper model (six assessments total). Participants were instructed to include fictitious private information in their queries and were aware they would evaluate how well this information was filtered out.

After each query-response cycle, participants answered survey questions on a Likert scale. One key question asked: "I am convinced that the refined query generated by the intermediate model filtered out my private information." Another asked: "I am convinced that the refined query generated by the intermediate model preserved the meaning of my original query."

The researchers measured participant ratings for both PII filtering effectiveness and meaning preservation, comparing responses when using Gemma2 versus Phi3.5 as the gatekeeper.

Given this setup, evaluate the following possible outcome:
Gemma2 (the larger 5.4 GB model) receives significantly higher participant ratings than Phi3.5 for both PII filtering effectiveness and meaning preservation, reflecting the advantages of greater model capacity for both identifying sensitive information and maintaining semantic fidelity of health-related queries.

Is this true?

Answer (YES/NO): NO